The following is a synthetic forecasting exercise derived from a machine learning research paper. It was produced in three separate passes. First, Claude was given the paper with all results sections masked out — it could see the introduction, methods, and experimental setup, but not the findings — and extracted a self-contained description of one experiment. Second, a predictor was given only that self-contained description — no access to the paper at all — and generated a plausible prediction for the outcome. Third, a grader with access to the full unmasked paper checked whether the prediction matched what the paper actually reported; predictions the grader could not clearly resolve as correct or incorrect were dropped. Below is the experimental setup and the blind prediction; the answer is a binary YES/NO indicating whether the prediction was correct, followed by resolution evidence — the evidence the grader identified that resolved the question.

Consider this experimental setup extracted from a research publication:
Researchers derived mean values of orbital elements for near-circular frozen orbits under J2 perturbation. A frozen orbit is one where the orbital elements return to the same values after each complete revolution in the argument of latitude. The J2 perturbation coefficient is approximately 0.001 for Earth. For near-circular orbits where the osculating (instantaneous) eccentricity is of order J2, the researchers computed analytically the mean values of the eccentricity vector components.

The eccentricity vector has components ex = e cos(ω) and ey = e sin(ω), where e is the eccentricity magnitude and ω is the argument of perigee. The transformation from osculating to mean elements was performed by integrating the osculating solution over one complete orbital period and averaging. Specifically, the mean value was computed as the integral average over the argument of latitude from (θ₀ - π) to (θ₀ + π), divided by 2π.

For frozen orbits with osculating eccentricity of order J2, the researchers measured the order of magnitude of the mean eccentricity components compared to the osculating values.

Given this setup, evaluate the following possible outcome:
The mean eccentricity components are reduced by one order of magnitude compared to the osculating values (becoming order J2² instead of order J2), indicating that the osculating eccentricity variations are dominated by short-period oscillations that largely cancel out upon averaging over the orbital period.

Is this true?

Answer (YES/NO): YES